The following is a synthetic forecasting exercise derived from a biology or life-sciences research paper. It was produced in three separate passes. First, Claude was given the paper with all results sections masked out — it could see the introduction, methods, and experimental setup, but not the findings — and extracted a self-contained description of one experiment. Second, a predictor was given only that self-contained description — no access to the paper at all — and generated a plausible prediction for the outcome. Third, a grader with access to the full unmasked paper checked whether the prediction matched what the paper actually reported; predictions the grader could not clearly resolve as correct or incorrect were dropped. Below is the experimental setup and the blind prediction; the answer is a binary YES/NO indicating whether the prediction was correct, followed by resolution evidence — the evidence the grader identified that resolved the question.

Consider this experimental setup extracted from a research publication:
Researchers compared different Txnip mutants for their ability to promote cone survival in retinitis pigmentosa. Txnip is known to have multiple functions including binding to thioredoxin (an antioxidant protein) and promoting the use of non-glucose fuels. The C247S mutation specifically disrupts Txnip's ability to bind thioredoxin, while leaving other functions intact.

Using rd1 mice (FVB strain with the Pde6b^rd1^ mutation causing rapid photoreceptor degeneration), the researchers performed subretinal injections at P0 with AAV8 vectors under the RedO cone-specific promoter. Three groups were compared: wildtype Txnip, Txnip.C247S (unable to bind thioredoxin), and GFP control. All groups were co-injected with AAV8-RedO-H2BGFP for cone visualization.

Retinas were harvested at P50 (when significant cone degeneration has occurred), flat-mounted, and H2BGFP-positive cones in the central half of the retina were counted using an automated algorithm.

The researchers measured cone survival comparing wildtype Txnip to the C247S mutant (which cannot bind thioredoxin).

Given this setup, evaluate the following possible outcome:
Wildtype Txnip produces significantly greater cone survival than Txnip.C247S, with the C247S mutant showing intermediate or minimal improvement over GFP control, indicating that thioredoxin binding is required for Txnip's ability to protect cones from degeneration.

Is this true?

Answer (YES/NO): NO